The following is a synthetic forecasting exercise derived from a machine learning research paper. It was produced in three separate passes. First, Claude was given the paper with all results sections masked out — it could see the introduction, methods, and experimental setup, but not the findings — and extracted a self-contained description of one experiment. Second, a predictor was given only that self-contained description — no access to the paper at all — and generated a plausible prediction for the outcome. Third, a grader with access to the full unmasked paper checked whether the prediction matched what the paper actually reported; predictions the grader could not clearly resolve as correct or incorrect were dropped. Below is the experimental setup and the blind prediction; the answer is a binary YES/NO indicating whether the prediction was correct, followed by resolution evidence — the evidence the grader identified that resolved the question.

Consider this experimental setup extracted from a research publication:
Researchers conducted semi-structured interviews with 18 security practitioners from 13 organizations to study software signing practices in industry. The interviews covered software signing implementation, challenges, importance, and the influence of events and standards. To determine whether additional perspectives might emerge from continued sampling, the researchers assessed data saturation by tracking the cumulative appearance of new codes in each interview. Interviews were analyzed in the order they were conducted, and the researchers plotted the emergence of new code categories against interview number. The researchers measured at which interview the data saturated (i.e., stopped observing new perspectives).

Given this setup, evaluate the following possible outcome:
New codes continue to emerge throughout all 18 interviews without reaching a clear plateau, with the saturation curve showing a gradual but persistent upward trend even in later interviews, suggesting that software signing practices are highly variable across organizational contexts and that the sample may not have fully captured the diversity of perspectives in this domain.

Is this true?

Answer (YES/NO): NO